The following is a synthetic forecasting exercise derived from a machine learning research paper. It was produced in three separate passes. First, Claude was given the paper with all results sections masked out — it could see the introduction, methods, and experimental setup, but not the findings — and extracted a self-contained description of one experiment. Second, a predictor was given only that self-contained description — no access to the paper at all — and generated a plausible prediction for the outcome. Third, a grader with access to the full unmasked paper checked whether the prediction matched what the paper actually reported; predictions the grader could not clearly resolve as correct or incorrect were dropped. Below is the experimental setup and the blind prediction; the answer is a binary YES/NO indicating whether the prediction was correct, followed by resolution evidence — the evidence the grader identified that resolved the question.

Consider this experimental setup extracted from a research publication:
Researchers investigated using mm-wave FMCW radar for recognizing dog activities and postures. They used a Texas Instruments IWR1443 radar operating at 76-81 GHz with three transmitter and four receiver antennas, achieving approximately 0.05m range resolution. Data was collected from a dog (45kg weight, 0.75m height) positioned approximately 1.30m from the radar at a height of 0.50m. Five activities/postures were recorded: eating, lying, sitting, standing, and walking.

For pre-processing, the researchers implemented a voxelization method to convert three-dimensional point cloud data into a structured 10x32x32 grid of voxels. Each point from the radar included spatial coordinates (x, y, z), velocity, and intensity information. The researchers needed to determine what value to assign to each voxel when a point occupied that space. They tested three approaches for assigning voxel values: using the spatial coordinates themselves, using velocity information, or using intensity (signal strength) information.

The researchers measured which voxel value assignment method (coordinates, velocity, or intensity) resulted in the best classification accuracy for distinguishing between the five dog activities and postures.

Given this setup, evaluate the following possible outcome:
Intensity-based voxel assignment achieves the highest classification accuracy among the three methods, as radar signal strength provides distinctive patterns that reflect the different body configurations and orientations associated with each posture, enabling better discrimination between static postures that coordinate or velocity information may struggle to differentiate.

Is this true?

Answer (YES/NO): NO